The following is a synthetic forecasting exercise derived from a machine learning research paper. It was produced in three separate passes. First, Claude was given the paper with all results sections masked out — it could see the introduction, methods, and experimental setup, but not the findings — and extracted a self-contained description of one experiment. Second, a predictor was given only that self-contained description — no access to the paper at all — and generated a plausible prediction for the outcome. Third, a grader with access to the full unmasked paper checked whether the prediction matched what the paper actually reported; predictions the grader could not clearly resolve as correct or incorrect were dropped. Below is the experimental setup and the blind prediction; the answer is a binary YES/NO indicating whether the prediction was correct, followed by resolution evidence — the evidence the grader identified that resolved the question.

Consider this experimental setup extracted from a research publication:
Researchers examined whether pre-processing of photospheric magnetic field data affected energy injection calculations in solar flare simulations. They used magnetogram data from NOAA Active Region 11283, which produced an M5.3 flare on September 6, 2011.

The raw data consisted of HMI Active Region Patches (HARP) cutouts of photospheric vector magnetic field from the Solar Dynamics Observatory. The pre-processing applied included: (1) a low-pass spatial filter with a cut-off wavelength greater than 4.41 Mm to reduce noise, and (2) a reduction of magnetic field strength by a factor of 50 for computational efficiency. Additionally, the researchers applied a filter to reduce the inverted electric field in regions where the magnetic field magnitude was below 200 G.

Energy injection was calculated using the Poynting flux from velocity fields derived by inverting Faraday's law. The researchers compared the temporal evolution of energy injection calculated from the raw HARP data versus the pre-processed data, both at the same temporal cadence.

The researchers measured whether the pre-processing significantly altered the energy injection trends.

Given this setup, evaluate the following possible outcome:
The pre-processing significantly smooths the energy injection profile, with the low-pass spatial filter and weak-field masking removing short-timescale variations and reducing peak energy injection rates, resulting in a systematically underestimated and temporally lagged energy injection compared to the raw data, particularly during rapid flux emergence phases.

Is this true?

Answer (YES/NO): NO